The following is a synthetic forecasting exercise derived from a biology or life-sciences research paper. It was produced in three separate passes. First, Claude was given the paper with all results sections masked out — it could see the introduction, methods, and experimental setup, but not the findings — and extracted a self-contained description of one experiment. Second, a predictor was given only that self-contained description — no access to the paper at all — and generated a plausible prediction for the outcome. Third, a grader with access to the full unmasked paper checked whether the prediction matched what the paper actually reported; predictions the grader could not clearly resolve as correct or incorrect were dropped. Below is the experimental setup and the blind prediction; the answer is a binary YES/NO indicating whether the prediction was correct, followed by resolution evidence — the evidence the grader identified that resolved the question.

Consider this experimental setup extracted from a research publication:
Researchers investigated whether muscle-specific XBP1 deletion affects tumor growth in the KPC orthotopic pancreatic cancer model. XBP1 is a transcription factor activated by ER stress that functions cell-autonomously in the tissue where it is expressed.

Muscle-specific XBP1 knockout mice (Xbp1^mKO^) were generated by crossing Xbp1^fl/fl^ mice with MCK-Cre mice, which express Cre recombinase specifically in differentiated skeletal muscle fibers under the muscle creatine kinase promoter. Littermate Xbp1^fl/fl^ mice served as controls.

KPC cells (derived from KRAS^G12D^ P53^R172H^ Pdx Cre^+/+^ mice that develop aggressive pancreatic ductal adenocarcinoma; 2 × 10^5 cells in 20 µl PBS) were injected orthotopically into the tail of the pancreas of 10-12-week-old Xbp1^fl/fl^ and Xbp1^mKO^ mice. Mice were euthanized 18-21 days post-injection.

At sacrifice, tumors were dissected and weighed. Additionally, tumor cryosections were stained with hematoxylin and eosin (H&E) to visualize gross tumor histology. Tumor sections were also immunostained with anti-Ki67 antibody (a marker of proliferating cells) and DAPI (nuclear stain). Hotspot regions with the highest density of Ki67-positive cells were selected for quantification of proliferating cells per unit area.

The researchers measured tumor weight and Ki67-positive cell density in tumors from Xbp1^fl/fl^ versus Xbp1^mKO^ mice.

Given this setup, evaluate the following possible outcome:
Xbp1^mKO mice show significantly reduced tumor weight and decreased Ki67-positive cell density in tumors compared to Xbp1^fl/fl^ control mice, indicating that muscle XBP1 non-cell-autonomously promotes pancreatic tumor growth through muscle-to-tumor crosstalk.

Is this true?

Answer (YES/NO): NO